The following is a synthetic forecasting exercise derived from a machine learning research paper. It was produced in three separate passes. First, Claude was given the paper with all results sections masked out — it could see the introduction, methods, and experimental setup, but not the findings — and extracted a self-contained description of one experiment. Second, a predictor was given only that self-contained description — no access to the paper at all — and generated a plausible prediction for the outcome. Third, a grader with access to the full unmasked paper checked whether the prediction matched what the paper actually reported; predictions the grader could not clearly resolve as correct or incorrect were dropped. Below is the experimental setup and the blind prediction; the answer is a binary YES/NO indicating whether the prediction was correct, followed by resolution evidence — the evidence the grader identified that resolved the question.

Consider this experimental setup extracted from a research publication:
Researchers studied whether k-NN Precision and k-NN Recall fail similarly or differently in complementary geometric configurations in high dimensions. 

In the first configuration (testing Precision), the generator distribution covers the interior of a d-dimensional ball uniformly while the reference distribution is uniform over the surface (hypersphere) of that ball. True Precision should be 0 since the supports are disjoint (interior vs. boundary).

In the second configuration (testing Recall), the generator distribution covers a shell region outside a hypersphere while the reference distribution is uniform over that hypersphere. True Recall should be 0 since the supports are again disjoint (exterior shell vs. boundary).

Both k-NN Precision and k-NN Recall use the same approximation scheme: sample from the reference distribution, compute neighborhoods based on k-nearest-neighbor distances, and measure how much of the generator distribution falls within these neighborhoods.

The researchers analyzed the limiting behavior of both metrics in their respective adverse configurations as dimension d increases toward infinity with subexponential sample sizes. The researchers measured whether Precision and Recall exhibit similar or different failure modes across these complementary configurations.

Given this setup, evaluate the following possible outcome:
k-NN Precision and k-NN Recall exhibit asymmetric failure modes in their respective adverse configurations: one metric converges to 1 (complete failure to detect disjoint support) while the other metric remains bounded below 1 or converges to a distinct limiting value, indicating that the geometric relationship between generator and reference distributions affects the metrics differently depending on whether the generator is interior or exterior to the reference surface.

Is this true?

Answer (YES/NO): YES